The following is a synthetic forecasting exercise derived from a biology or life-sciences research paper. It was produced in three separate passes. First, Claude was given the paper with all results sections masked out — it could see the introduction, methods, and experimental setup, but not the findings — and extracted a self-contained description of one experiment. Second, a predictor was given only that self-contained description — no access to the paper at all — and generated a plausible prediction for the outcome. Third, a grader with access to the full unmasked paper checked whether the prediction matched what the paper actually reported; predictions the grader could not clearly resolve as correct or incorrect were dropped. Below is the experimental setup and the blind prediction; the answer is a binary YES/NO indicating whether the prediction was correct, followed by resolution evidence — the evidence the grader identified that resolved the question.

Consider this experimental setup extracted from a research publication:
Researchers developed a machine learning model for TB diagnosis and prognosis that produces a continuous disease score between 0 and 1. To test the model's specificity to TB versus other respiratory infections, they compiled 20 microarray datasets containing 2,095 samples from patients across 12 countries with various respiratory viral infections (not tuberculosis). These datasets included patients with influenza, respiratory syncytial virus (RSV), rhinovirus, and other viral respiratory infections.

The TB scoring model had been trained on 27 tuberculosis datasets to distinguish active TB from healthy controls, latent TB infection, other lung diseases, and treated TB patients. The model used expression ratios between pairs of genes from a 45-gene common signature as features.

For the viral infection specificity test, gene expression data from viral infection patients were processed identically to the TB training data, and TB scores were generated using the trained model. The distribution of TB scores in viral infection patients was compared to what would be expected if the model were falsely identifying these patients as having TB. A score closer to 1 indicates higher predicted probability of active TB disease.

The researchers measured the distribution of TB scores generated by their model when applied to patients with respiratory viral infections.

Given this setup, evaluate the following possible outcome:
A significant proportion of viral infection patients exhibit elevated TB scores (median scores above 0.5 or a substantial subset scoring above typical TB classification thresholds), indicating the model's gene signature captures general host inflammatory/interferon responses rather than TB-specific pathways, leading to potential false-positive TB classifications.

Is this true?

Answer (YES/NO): NO